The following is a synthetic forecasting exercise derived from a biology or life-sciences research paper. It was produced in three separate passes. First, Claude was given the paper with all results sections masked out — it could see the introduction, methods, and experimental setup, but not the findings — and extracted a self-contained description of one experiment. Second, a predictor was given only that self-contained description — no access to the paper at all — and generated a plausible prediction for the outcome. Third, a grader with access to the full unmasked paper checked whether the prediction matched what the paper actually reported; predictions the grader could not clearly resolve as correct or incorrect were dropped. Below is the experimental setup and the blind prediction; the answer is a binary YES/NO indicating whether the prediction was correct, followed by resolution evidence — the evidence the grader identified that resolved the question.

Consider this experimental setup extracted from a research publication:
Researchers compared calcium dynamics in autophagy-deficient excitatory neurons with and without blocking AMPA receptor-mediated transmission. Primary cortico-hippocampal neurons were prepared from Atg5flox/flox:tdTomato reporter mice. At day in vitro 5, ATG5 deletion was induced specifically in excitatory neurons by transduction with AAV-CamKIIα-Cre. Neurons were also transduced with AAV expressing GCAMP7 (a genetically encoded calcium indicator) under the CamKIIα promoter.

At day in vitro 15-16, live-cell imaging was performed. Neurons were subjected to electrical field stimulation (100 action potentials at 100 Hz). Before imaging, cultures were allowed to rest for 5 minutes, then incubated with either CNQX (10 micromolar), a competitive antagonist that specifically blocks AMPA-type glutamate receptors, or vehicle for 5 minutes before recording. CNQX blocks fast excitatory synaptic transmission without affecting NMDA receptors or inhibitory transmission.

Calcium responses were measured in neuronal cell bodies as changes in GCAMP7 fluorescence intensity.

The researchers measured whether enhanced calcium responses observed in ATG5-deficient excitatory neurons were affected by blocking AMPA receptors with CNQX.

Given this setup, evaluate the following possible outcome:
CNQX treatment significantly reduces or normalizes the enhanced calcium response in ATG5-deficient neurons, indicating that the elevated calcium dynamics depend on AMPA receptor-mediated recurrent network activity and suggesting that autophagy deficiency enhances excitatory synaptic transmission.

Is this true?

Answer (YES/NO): YES